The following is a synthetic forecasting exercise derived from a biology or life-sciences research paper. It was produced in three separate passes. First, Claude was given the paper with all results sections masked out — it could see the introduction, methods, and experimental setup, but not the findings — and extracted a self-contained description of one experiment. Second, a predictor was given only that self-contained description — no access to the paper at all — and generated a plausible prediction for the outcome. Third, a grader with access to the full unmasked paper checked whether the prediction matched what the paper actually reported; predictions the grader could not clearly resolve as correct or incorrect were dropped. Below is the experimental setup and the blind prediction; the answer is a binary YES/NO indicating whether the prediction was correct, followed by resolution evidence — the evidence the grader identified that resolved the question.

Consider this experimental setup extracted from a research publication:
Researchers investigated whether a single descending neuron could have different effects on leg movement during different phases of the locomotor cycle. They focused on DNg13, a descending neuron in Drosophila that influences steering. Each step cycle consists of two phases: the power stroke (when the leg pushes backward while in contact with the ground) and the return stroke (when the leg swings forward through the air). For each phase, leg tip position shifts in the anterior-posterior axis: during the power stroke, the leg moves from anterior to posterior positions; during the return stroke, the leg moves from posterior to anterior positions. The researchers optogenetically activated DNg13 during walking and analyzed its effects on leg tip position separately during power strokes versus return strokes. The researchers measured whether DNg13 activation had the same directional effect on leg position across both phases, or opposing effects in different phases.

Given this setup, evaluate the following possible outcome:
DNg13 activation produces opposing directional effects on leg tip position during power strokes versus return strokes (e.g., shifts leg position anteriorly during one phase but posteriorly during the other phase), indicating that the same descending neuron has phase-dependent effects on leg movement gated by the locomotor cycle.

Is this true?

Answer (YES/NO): YES